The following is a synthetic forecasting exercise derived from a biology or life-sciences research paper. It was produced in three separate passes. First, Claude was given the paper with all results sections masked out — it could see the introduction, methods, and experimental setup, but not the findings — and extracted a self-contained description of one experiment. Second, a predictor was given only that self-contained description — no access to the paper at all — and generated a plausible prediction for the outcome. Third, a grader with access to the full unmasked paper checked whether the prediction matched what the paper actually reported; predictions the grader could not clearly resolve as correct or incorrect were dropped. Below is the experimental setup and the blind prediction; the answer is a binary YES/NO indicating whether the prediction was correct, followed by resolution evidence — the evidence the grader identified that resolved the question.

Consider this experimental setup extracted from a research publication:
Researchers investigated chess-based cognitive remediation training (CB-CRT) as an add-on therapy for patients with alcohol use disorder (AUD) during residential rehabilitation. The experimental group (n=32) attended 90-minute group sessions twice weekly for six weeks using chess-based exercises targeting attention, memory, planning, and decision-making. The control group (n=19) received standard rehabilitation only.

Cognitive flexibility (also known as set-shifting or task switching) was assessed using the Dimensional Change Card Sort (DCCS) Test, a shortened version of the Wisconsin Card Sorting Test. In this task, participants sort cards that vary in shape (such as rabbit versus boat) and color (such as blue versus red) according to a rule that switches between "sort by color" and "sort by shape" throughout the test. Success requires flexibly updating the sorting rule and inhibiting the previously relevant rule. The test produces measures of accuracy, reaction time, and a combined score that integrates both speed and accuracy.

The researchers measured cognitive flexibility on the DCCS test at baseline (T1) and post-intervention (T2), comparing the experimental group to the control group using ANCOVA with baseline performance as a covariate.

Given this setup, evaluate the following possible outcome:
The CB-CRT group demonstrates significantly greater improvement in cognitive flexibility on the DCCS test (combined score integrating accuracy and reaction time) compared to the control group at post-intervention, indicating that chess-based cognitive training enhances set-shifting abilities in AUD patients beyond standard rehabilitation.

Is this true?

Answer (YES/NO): NO